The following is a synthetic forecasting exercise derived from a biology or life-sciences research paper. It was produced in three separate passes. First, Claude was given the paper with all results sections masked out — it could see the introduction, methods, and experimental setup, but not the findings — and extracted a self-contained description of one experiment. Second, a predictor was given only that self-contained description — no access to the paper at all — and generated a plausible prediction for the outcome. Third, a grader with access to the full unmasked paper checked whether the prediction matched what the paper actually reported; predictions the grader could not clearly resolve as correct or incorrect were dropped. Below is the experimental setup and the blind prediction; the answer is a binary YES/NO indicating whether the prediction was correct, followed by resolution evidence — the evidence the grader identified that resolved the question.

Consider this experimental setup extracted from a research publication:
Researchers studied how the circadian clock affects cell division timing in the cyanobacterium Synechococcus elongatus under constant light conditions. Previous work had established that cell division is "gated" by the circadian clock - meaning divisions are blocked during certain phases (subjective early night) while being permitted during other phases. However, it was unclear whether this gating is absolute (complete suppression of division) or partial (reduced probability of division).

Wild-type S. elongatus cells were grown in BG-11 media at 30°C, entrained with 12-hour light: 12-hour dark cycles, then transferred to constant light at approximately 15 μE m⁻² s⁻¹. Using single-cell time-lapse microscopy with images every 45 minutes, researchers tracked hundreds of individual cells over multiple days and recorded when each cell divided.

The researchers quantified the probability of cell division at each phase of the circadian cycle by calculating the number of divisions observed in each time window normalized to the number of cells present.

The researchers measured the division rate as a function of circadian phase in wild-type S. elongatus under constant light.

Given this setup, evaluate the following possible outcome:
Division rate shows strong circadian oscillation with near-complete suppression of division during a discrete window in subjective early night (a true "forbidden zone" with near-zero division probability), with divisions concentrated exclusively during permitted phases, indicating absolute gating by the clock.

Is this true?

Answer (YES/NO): NO